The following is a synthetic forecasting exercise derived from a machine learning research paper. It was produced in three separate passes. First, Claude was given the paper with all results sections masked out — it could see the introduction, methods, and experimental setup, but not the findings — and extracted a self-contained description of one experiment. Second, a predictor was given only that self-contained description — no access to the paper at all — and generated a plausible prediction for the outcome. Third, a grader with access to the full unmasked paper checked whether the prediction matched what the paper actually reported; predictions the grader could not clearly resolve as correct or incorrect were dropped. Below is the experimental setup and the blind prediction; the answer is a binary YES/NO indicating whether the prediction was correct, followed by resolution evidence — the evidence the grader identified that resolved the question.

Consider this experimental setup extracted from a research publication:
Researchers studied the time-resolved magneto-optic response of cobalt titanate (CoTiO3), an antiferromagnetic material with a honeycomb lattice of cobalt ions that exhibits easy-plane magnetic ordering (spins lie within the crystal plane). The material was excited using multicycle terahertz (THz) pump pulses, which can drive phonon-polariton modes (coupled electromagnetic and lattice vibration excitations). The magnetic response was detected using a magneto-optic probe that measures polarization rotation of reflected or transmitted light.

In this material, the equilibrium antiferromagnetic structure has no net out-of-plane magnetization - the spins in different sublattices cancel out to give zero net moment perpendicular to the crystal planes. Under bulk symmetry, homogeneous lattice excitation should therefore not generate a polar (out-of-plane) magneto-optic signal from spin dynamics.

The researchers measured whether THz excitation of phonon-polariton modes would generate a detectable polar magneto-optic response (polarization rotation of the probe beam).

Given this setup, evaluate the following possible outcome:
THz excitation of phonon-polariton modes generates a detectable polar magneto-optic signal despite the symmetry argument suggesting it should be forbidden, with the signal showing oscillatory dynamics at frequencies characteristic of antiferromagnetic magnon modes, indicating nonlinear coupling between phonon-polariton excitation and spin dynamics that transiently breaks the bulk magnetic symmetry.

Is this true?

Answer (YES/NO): NO